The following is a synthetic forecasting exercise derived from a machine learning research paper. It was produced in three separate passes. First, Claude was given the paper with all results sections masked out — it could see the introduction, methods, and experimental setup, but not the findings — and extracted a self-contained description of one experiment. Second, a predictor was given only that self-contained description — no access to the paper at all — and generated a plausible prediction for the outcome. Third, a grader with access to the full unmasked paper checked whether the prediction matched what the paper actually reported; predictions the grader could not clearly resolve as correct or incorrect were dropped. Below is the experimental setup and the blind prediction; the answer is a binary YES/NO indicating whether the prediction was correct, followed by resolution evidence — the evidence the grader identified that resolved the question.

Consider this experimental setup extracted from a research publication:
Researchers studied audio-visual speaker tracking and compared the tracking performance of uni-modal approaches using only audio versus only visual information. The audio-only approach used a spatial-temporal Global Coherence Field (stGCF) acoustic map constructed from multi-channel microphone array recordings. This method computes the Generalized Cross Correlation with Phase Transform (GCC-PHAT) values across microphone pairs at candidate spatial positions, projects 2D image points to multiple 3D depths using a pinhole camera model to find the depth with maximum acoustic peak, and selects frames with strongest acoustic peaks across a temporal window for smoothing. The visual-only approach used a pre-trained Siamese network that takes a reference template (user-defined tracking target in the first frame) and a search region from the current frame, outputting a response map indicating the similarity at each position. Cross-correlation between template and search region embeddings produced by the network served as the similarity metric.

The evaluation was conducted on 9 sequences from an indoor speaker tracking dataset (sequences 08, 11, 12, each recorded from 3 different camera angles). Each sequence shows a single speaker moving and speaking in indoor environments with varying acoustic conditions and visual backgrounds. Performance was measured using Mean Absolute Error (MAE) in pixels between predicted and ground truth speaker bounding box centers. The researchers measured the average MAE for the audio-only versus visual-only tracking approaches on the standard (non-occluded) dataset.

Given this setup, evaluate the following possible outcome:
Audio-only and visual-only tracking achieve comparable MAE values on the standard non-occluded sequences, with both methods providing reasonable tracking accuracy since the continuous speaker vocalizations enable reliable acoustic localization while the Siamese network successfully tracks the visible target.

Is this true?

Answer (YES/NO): NO